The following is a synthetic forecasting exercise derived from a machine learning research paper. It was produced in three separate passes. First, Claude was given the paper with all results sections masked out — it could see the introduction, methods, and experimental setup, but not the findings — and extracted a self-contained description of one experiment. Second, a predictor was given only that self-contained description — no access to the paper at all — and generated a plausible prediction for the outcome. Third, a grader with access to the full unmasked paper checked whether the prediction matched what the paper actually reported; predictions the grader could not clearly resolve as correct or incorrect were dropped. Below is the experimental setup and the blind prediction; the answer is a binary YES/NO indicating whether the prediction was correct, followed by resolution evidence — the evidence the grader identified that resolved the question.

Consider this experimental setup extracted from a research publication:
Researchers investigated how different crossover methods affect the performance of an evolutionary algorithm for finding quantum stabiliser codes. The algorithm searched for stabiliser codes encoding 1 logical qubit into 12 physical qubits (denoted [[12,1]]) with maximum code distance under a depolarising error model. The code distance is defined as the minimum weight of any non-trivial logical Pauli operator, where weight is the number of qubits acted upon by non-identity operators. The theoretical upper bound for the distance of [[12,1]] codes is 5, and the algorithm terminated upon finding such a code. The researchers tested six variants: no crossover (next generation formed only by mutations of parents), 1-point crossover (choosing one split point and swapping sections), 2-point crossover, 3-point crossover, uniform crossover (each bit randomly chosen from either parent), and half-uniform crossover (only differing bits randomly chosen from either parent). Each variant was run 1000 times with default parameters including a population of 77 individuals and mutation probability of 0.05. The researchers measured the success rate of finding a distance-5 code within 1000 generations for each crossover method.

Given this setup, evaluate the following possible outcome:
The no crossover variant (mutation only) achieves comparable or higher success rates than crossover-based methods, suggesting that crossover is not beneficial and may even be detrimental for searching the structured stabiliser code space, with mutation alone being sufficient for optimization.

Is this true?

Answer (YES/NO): YES